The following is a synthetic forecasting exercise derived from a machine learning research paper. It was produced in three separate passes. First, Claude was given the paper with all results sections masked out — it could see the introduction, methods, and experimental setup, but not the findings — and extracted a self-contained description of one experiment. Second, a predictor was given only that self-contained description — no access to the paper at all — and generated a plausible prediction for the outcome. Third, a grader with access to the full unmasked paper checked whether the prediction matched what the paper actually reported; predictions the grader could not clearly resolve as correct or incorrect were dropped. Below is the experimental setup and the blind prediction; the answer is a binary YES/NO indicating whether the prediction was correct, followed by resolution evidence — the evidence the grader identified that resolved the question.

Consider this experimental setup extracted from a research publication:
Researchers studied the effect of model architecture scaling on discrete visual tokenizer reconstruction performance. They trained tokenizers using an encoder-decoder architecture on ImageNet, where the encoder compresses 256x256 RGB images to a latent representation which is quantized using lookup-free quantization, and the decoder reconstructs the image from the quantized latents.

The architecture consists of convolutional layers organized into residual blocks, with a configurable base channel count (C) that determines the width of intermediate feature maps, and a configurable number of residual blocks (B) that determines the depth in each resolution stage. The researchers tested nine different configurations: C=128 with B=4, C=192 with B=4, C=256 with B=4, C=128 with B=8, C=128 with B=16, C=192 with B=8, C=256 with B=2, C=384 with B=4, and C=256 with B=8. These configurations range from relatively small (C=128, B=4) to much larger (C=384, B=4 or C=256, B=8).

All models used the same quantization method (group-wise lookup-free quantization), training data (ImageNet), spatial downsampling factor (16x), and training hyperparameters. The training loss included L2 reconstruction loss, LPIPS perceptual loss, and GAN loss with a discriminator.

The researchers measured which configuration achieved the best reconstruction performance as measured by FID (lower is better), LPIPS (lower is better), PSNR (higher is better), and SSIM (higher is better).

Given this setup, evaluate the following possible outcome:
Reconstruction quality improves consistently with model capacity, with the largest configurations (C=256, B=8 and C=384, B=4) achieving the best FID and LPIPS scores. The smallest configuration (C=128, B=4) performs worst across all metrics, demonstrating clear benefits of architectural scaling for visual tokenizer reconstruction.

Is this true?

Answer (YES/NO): NO